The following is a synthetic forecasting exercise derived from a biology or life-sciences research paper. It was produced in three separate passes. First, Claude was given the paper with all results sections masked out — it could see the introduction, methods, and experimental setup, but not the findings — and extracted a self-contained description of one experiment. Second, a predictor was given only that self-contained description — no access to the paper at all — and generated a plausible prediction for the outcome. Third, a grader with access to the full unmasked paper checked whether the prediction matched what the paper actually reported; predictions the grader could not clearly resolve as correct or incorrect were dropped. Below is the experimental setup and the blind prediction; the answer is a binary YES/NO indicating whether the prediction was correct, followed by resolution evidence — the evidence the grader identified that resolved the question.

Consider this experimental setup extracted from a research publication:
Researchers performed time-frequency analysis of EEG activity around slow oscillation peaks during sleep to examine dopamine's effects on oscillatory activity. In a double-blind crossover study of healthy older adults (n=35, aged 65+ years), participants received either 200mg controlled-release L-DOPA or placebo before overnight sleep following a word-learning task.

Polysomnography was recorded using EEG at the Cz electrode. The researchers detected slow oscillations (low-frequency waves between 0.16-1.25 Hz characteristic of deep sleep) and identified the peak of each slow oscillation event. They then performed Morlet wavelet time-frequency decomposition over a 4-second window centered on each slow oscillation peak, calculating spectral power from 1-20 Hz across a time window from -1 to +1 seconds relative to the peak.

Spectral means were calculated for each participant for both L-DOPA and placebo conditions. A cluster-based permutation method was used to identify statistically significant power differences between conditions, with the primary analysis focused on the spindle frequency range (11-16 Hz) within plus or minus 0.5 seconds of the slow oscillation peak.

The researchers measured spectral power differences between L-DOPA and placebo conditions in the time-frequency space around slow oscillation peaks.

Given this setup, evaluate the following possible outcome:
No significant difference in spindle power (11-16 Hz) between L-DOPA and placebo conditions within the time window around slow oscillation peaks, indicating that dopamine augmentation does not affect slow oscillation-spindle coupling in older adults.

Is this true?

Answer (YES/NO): NO